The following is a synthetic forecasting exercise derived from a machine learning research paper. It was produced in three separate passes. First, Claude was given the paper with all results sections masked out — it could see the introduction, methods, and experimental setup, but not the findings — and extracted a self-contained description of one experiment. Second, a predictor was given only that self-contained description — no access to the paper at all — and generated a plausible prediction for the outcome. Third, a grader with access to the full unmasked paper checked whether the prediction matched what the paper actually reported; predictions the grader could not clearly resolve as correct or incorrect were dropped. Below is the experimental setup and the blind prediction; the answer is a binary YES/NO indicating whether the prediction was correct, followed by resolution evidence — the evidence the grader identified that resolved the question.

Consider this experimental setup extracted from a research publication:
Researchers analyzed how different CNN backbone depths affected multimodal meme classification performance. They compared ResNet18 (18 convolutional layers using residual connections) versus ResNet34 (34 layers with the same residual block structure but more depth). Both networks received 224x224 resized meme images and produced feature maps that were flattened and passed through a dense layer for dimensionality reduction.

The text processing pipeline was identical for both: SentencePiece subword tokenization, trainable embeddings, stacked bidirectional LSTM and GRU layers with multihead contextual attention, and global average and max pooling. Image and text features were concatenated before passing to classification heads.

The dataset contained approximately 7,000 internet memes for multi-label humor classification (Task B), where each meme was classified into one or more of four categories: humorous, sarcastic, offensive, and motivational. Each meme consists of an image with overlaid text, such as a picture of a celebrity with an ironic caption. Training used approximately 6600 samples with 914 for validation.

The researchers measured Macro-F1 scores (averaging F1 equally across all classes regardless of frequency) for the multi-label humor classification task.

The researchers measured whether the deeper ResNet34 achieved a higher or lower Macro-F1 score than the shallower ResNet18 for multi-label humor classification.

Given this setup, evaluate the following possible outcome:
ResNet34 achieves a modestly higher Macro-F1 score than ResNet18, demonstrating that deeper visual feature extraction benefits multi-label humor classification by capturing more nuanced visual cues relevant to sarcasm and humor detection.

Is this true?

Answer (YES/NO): YES